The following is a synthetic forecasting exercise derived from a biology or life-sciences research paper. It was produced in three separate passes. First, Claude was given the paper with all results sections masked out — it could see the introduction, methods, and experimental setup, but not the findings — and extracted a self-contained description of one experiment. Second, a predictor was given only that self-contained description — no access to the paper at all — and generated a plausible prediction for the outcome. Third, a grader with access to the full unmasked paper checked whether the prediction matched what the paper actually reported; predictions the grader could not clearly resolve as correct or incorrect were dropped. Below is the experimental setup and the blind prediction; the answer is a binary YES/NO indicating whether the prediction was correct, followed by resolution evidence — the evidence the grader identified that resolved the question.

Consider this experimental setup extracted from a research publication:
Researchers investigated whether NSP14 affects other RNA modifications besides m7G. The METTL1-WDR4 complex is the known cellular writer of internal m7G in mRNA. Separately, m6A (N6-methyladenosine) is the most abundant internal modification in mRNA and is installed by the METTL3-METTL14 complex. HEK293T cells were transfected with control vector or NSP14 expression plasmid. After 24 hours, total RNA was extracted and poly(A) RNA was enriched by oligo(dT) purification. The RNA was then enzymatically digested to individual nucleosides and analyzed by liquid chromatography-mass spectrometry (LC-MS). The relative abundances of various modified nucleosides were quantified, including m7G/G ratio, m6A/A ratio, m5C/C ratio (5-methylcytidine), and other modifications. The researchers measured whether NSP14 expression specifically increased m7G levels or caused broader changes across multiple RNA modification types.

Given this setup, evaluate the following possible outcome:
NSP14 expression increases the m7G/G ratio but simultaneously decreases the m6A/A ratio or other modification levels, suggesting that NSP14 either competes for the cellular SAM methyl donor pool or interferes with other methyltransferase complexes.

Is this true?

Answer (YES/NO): NO